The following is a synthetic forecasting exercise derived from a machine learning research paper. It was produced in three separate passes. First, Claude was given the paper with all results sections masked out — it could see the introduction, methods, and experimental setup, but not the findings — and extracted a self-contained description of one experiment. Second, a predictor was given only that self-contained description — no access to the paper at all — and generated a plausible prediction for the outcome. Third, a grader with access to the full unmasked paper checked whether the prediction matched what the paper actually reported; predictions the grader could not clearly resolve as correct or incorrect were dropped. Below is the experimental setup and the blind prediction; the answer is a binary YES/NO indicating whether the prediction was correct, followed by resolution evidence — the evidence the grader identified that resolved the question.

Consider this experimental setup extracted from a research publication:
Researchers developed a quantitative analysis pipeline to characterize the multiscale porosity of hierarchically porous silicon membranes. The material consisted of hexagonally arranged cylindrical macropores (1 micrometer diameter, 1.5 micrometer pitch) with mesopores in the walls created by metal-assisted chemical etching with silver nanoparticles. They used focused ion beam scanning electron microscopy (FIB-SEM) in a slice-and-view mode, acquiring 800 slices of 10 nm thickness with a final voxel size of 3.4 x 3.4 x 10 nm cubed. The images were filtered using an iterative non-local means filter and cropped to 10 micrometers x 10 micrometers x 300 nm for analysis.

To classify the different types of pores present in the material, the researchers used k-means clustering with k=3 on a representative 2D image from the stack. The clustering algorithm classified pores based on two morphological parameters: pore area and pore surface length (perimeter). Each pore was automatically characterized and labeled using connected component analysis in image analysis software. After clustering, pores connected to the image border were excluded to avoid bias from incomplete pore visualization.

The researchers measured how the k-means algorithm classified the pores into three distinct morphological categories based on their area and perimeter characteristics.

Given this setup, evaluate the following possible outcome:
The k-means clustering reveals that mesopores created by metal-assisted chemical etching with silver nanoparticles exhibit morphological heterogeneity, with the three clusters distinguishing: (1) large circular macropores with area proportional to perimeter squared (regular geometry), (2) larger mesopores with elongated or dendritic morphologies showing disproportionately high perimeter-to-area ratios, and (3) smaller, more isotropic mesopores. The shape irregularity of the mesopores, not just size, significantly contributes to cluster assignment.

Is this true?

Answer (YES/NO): NO